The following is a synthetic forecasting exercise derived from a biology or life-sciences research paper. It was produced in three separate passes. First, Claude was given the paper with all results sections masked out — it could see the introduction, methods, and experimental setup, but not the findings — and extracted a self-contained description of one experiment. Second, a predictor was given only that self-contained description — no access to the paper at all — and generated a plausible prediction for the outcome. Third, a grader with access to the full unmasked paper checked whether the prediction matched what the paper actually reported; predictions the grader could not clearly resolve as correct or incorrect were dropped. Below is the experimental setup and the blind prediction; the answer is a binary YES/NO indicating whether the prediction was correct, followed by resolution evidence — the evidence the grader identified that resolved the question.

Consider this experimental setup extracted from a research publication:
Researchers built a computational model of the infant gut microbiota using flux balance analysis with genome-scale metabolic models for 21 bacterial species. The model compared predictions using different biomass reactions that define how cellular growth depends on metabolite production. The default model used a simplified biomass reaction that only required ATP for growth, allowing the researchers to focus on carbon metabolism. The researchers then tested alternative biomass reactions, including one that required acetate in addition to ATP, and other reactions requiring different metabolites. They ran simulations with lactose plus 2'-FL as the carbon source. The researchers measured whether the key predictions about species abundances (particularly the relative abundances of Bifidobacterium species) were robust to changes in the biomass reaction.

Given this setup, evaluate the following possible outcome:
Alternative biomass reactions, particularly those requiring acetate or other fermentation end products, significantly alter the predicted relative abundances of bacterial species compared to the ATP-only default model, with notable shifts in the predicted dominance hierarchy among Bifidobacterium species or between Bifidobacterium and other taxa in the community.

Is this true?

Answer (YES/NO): NO